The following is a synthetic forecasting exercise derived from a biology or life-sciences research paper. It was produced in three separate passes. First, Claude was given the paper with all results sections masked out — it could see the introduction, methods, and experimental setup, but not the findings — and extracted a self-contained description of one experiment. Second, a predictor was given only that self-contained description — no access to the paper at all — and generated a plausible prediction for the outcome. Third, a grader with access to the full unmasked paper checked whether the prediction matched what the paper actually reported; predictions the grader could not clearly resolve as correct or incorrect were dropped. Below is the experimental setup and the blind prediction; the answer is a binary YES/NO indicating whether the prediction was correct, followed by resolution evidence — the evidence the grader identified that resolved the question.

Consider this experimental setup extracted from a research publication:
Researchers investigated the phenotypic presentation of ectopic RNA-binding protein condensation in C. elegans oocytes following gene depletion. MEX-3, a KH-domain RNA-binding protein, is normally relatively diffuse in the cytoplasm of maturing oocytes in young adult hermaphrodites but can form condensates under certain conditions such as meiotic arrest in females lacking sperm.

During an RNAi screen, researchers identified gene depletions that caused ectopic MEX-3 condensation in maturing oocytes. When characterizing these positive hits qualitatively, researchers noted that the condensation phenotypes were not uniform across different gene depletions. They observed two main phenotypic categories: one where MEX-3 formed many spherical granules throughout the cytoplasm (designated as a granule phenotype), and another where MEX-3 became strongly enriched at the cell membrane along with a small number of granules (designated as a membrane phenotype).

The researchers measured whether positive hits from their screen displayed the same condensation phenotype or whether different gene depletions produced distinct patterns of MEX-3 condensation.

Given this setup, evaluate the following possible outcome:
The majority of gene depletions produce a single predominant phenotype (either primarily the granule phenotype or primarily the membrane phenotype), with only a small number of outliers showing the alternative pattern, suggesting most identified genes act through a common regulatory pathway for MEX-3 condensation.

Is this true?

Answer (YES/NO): NO